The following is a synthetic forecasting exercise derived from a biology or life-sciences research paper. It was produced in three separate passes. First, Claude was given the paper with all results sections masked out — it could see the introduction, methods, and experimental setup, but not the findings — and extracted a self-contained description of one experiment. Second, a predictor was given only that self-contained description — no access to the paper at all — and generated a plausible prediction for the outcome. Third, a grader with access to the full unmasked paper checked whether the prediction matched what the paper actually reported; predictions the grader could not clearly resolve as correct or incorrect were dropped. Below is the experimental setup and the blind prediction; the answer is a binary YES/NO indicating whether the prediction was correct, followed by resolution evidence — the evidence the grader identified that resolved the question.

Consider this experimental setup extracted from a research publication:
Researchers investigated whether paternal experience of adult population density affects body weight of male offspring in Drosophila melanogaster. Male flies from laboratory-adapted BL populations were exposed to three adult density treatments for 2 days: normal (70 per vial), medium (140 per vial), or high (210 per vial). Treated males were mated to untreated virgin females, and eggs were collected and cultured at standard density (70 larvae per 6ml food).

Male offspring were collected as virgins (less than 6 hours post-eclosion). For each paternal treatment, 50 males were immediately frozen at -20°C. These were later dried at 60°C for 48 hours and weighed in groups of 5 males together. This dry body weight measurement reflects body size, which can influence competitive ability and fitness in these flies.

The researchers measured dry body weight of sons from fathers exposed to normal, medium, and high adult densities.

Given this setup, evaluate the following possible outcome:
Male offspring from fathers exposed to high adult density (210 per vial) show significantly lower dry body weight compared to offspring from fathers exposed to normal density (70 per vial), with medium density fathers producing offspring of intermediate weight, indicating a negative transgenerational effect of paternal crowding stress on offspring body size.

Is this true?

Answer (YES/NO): NO